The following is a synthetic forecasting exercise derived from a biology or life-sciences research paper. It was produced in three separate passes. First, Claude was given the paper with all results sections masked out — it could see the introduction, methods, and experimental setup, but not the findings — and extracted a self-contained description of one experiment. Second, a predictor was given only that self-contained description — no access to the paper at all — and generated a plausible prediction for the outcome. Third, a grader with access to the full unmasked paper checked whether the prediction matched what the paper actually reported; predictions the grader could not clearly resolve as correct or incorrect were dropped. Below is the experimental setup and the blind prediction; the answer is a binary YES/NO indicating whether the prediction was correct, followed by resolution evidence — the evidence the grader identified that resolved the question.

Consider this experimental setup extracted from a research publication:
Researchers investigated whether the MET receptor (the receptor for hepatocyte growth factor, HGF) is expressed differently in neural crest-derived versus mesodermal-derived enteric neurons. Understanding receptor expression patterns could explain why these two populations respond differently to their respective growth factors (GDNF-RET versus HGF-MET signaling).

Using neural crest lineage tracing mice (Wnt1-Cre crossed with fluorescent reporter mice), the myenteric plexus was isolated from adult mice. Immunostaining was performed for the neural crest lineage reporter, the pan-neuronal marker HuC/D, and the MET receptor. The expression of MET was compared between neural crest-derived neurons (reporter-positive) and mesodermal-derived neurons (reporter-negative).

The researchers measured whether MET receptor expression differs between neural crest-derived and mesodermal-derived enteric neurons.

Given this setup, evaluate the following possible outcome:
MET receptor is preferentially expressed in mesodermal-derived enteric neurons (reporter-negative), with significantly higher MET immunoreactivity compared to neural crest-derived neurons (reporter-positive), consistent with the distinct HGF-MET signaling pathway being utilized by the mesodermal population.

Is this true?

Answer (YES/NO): YES